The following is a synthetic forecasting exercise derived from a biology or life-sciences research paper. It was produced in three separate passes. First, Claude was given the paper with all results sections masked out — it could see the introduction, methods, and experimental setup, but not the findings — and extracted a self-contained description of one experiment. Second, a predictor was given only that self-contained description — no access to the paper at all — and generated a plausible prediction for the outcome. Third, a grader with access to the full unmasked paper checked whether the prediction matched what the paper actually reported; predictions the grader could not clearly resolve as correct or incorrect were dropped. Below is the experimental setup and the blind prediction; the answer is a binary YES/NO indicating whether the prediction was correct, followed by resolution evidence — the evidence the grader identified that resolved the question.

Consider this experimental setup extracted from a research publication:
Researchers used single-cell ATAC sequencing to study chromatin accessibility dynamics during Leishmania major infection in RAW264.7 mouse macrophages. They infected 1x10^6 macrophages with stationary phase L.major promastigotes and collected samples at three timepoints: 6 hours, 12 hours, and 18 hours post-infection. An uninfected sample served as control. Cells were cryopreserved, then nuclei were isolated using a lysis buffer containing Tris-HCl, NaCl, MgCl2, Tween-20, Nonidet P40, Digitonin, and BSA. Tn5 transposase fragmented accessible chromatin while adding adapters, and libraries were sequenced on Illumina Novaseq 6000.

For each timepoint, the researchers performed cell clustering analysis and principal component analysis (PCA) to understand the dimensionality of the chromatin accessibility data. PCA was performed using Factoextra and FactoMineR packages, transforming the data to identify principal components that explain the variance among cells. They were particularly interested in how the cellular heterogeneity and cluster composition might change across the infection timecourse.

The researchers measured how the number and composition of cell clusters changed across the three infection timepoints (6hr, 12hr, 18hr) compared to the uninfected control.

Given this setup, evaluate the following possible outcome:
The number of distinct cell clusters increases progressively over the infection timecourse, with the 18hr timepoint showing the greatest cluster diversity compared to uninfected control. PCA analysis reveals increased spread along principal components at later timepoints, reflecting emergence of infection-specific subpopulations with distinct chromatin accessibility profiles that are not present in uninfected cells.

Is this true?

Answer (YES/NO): NO